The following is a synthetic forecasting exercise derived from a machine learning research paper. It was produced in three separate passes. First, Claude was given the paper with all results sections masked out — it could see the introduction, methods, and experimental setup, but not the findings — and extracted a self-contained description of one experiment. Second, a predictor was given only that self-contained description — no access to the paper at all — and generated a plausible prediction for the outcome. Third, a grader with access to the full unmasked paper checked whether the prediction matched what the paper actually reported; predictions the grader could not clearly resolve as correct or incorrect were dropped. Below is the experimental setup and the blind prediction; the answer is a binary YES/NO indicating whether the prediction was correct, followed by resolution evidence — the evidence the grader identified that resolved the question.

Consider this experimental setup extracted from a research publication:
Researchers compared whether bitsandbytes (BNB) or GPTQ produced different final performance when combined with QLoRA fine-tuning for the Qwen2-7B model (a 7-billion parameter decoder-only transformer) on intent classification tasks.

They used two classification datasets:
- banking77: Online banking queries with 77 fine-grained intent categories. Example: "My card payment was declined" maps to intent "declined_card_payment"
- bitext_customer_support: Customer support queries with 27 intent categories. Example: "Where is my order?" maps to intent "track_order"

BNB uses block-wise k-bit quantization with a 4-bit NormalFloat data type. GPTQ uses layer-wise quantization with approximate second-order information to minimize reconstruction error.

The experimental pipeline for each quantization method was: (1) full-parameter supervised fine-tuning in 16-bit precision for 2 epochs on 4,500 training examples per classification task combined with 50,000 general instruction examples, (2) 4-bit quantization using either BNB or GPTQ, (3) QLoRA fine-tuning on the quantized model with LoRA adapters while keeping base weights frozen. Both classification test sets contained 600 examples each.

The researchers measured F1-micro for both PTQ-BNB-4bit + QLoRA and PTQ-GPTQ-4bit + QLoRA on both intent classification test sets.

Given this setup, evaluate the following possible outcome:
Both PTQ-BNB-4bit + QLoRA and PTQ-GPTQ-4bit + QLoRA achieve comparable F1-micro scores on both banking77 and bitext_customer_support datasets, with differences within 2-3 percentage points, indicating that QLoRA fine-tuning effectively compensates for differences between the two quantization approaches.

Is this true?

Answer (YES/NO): YES